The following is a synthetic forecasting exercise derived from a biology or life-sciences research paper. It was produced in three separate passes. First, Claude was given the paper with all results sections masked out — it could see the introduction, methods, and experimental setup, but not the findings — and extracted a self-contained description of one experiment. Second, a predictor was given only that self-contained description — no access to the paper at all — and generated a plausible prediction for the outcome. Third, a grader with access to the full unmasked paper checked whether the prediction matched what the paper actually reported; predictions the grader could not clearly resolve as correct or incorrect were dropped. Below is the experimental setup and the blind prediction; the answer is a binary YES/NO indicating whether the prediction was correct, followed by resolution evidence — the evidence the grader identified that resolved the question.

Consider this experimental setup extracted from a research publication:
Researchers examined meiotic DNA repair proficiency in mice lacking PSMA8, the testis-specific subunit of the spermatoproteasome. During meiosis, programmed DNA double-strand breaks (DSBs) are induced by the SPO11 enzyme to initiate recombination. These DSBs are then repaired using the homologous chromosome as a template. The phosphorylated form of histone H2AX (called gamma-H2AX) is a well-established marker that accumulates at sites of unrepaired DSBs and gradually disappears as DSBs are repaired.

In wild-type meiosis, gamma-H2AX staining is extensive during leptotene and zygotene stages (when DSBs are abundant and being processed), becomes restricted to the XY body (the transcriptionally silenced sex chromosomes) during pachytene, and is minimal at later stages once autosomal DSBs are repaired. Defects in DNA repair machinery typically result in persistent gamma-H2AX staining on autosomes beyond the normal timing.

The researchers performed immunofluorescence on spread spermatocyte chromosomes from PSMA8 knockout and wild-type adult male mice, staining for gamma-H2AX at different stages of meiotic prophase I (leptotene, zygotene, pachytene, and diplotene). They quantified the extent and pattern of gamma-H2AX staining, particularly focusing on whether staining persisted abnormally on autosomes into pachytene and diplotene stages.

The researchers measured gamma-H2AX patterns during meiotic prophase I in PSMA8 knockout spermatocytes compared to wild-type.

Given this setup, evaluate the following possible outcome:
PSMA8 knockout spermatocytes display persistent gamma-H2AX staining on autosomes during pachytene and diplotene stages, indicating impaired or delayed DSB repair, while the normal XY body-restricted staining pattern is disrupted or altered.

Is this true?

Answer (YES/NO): NO